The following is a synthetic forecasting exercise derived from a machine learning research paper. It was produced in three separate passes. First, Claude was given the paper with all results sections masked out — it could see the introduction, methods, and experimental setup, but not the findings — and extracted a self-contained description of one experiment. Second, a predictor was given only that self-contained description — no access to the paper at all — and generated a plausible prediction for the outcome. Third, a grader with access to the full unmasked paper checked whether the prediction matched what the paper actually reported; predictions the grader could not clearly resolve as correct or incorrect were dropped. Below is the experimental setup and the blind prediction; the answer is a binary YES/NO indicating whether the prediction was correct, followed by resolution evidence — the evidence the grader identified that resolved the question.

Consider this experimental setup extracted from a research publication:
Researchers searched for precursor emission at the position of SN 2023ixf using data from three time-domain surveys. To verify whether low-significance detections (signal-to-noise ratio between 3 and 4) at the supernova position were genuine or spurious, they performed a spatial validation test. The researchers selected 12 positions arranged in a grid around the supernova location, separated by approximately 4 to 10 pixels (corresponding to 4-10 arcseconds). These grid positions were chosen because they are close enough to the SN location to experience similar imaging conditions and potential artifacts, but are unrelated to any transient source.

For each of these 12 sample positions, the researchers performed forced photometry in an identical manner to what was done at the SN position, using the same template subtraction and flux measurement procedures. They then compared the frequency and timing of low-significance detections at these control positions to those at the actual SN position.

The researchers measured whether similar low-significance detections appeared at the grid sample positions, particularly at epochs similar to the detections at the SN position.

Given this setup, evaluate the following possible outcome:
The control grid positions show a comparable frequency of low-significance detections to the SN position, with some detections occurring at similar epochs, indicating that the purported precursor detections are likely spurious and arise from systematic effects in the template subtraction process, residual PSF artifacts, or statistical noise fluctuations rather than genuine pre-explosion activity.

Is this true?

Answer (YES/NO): YES